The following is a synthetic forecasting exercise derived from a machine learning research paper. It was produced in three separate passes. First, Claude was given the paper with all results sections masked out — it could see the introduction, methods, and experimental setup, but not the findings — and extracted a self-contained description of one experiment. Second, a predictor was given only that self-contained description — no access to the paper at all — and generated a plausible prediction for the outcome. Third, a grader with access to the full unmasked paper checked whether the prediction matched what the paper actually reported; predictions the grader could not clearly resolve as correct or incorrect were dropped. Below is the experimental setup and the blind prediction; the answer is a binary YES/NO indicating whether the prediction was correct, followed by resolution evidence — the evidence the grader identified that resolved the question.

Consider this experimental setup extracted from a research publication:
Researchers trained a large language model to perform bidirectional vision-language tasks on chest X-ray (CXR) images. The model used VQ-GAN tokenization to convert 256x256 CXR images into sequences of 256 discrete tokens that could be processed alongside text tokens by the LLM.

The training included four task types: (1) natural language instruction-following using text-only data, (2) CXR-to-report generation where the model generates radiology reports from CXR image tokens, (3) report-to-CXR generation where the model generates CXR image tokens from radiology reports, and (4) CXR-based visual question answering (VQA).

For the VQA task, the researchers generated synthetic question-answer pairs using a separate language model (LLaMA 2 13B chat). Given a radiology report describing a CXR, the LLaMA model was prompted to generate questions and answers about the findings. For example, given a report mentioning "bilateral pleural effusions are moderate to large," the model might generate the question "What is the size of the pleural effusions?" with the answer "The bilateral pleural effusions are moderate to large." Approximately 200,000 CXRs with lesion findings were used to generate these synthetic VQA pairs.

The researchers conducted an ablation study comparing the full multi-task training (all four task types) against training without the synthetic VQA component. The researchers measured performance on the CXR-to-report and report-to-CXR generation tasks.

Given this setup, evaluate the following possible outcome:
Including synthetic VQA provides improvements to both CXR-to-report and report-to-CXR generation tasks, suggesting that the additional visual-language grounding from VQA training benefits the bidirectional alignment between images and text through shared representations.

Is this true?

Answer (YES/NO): YES